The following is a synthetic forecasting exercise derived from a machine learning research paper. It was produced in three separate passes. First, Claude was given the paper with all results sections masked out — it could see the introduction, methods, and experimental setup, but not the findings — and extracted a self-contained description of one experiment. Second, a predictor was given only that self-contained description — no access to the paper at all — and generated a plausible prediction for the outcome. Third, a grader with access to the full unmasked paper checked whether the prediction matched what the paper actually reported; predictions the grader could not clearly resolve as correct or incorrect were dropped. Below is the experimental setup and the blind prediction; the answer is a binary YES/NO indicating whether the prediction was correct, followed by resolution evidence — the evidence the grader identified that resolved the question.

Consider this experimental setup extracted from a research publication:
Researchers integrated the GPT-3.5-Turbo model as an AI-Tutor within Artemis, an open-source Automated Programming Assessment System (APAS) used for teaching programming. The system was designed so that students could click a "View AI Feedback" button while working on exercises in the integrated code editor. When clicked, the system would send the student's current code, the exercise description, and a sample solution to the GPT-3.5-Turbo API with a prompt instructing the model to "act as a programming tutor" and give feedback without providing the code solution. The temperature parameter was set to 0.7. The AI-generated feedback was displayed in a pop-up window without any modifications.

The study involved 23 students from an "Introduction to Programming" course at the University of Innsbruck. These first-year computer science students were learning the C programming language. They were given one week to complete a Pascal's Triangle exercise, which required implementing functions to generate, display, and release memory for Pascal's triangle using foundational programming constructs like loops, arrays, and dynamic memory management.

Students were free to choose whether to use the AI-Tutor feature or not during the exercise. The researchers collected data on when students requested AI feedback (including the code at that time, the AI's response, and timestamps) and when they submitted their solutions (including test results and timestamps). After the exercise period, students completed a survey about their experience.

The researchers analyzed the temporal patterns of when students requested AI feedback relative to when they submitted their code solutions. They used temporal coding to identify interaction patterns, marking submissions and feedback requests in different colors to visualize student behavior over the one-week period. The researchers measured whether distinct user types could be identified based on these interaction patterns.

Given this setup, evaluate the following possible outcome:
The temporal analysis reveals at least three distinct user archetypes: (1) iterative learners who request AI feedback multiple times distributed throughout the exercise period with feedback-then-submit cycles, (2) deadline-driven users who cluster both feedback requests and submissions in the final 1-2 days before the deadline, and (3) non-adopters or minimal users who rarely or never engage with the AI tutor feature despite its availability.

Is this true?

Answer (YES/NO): NO